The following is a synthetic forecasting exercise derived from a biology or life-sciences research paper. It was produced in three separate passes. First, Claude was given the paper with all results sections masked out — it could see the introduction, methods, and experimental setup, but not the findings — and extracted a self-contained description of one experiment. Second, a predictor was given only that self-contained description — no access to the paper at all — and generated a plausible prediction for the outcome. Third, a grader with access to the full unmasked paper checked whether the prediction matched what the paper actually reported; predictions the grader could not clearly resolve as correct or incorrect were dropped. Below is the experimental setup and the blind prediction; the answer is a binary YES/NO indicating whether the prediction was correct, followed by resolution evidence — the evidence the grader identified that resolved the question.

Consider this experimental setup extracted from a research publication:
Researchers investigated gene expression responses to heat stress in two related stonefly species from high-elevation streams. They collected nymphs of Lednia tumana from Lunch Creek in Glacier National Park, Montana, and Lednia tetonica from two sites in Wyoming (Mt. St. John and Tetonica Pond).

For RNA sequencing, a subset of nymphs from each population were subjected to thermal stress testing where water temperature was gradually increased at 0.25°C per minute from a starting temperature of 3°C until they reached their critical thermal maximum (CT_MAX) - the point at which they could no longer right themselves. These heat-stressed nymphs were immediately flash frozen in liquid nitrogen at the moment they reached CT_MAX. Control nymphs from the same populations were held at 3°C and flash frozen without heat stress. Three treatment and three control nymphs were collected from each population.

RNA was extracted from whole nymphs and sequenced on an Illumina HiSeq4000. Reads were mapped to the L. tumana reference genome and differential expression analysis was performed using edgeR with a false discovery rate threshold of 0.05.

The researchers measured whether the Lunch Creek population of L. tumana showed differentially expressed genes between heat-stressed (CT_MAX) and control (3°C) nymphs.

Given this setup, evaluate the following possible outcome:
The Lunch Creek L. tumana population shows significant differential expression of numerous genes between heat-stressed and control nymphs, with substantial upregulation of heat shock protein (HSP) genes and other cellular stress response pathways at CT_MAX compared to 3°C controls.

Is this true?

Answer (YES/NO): NO